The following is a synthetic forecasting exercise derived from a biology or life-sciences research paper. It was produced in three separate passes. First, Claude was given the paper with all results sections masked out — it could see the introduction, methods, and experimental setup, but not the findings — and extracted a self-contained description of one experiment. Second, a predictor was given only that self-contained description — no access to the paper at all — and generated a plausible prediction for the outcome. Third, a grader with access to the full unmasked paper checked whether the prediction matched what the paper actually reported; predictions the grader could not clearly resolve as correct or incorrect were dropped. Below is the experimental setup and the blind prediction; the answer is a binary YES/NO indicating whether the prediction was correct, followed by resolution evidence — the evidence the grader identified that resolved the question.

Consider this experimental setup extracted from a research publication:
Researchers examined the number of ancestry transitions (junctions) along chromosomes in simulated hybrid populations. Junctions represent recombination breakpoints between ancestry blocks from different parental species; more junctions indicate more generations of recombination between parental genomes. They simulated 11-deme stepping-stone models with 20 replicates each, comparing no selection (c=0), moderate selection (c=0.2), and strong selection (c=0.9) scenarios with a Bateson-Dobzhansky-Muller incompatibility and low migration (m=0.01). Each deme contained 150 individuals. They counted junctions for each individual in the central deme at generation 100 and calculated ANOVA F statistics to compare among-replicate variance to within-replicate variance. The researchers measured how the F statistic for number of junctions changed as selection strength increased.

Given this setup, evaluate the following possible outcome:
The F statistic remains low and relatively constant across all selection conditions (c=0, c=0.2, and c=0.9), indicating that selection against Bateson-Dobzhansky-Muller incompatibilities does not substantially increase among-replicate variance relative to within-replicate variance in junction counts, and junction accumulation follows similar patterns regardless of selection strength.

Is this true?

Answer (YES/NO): NO